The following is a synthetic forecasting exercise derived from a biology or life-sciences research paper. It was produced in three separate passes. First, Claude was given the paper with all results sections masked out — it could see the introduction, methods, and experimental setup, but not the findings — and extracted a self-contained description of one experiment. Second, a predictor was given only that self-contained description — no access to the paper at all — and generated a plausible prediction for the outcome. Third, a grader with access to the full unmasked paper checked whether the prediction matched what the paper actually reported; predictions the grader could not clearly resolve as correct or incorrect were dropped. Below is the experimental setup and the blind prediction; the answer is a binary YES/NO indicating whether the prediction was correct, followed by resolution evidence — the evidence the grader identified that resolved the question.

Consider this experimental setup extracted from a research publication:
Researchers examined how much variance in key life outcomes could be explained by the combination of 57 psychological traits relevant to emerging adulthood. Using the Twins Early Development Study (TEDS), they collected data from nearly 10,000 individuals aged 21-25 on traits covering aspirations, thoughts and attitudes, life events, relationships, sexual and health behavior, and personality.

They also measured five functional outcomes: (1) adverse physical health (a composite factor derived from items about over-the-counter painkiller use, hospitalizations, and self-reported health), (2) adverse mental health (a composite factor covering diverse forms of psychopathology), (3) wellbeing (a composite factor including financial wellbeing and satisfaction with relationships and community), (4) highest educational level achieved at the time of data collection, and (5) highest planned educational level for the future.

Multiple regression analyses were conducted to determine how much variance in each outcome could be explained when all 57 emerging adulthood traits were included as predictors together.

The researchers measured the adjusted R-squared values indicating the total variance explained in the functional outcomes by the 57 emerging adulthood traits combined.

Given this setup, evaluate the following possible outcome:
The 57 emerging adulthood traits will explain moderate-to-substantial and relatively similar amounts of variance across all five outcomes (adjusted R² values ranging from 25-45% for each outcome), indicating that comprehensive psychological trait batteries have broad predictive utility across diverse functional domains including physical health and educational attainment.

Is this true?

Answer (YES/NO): NO